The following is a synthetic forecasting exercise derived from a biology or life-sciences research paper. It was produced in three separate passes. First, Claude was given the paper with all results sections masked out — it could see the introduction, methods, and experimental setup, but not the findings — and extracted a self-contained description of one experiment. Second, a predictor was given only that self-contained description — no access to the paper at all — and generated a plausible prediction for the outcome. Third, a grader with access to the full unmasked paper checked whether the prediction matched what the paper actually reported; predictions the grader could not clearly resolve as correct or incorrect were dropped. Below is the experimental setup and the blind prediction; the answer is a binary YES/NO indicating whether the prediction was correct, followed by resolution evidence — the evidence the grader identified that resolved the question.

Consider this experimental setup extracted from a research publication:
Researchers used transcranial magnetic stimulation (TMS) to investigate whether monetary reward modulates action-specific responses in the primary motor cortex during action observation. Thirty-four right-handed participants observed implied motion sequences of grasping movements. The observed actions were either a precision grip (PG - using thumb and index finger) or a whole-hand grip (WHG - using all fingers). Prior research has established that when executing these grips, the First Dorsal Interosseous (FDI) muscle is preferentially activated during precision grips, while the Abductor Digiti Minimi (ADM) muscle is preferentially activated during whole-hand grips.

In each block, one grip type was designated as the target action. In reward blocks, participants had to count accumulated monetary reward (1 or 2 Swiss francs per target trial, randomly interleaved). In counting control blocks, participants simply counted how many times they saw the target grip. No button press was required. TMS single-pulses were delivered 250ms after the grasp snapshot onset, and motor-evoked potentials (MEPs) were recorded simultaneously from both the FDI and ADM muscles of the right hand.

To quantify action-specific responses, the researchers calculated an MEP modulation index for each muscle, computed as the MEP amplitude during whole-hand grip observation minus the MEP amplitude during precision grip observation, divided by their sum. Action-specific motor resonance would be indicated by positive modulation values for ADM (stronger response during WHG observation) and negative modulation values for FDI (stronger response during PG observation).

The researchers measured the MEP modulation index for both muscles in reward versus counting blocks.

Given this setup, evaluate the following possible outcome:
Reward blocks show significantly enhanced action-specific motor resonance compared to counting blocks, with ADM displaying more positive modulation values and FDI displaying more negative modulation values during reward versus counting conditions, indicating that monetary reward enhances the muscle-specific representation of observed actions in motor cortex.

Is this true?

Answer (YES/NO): YES